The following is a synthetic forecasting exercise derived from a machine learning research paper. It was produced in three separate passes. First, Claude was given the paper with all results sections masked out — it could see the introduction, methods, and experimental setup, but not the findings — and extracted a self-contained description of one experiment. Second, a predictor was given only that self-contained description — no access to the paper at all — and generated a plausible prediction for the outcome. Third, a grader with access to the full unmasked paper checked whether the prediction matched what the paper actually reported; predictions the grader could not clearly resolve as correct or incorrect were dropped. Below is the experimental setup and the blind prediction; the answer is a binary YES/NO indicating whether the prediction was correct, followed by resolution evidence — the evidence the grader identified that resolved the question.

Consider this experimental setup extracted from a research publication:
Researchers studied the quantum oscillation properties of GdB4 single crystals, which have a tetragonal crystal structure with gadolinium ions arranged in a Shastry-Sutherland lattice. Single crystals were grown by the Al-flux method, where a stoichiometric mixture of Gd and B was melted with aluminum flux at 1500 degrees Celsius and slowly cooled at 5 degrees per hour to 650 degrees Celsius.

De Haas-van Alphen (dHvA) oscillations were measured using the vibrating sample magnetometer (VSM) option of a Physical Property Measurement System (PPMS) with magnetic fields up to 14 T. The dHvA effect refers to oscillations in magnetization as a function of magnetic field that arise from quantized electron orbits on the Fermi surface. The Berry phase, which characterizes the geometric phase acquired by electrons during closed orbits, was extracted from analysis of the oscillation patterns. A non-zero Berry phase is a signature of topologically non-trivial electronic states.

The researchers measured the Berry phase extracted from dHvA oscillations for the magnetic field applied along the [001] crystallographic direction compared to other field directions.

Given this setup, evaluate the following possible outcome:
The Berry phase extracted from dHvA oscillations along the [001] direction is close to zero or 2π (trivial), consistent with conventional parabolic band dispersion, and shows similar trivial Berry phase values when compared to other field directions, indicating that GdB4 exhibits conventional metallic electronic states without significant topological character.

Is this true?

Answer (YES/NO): NO